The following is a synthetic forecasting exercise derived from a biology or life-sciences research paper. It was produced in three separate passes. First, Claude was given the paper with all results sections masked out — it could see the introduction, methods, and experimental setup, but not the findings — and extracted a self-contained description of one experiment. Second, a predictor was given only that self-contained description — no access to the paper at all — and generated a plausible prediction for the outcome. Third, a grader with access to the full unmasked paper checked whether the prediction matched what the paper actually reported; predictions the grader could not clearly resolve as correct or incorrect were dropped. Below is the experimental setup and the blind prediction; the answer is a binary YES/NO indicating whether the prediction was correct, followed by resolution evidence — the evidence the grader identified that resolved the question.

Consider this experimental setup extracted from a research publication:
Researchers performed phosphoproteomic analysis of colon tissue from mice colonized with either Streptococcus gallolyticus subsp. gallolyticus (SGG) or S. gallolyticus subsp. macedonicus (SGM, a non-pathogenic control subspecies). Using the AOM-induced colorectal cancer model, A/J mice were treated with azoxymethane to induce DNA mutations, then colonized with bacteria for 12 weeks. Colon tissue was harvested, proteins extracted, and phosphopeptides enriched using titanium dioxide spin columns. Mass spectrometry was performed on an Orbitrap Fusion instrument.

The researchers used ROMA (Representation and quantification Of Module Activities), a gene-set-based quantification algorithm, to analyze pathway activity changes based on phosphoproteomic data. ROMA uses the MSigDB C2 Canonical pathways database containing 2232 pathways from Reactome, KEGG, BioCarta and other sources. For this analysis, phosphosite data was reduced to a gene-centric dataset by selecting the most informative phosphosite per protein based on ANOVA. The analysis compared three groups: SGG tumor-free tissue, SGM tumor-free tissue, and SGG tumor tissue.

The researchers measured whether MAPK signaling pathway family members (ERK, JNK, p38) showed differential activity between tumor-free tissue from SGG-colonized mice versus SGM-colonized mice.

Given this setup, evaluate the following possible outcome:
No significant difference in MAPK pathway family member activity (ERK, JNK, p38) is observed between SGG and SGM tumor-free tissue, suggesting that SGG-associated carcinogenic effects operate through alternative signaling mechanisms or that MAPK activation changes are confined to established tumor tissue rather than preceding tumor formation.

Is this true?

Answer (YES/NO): NO